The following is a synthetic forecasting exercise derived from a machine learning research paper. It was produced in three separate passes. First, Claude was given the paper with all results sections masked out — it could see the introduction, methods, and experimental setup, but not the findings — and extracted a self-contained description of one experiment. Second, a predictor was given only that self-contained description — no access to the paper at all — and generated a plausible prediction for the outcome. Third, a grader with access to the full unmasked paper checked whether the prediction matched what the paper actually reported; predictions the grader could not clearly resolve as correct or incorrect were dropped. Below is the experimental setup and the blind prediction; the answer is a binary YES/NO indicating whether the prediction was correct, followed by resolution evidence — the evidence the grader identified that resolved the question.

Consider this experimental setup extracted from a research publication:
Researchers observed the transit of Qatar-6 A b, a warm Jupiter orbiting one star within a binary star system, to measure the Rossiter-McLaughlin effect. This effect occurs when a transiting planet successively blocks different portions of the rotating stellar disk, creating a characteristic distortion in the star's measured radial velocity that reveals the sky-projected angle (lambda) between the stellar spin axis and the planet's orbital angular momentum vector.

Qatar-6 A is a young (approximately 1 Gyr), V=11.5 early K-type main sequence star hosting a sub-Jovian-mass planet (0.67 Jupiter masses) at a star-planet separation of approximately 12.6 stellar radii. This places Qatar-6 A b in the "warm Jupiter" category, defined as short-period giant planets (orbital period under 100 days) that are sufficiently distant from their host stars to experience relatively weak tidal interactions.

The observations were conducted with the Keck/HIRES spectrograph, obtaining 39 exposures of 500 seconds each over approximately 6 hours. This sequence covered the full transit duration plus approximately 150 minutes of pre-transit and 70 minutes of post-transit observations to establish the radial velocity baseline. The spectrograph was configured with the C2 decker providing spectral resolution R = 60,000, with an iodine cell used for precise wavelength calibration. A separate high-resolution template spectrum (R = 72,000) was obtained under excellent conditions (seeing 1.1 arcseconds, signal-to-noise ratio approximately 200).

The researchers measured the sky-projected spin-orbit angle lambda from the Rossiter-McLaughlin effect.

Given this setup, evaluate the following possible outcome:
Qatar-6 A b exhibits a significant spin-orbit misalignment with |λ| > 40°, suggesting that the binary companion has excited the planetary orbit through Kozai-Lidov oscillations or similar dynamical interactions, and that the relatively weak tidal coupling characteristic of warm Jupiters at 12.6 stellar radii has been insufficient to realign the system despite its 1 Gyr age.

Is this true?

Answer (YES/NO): NO